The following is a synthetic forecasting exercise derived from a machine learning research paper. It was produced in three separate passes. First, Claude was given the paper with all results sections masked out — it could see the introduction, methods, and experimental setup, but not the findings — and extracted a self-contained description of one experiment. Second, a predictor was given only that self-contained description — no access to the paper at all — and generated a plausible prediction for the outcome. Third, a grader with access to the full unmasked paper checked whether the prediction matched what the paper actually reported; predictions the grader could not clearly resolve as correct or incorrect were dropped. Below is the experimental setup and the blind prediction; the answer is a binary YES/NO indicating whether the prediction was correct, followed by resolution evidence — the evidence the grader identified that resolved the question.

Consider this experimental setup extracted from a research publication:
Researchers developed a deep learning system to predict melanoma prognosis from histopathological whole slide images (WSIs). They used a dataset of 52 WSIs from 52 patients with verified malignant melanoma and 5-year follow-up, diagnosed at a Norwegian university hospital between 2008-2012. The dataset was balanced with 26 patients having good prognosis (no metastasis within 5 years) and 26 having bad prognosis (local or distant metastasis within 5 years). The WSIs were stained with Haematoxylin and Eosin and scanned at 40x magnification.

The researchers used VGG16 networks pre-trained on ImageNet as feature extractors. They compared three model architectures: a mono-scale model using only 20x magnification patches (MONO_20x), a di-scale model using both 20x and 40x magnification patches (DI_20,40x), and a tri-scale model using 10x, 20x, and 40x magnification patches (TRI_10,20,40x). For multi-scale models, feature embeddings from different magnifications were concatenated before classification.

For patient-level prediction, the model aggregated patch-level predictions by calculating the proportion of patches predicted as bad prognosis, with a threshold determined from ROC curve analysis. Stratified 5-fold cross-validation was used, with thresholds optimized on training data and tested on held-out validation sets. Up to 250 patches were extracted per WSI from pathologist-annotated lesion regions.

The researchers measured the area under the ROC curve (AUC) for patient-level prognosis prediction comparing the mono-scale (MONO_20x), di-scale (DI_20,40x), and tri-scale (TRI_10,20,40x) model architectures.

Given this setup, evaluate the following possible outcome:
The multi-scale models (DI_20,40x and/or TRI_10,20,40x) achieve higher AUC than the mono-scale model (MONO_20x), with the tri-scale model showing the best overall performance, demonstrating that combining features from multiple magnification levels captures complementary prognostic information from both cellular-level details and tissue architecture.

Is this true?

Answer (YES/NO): NO